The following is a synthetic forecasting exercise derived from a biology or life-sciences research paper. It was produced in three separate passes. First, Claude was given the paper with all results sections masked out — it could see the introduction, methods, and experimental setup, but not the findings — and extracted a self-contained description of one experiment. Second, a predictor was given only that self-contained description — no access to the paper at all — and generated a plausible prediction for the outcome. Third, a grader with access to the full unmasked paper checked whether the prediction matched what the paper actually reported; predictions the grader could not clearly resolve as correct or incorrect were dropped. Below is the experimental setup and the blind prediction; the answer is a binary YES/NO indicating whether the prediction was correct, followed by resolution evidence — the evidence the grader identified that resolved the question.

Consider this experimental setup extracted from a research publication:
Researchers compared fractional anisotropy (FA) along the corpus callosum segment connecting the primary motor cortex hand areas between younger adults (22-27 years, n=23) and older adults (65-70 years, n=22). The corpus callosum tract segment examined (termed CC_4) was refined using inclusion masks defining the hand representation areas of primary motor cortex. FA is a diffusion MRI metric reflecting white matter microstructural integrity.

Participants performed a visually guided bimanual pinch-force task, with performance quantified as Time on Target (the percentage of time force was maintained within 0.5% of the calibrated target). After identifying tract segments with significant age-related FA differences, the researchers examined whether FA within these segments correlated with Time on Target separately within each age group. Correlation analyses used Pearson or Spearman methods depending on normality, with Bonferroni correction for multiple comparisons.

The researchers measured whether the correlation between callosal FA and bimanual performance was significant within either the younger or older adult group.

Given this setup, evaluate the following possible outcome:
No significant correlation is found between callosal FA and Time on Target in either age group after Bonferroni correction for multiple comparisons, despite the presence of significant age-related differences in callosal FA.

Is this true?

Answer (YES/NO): NO